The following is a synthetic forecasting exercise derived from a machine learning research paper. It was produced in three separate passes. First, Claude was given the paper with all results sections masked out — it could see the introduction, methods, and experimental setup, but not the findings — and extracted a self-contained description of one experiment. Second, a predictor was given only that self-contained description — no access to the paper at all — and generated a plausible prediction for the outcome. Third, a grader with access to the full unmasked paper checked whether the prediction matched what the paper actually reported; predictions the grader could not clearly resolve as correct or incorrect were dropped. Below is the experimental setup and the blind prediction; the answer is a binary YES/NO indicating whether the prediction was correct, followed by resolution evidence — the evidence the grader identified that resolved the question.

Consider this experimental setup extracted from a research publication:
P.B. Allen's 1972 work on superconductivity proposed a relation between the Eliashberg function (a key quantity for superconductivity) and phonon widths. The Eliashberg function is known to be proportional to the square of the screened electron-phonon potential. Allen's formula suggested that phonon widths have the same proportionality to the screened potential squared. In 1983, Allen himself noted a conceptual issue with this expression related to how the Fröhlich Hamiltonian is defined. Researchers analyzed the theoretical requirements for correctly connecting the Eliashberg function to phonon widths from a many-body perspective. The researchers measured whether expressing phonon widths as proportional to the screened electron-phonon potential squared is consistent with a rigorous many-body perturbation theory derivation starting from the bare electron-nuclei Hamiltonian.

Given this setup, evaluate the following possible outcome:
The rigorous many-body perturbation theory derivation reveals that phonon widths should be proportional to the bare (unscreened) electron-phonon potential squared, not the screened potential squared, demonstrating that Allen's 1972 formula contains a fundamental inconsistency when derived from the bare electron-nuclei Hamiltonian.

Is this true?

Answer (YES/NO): NO